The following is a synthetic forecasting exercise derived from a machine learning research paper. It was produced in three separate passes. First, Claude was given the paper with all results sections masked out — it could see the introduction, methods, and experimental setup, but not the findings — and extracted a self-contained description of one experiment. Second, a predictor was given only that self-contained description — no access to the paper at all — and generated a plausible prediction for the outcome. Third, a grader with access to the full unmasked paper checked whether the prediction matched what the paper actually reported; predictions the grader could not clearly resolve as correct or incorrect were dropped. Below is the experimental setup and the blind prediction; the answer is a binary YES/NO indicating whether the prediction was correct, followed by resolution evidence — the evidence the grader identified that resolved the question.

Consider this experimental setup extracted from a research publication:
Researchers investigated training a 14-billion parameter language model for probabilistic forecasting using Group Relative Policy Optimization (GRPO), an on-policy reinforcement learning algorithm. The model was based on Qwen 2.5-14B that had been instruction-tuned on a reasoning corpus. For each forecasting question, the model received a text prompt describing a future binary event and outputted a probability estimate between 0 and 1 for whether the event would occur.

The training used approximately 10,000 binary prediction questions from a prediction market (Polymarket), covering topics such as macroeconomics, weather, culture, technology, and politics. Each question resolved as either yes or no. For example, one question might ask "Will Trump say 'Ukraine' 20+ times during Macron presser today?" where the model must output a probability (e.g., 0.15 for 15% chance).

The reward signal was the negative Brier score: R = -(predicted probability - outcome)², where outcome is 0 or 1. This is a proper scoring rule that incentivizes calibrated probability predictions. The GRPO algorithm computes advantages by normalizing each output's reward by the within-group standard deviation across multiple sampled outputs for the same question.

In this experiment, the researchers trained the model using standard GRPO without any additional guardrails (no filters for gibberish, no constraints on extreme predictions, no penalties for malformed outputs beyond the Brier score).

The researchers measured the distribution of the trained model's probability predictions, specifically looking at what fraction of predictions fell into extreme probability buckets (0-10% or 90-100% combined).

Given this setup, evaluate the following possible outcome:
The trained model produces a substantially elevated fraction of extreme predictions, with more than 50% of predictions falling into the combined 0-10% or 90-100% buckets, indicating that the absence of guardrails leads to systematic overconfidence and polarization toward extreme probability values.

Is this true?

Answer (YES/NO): NO